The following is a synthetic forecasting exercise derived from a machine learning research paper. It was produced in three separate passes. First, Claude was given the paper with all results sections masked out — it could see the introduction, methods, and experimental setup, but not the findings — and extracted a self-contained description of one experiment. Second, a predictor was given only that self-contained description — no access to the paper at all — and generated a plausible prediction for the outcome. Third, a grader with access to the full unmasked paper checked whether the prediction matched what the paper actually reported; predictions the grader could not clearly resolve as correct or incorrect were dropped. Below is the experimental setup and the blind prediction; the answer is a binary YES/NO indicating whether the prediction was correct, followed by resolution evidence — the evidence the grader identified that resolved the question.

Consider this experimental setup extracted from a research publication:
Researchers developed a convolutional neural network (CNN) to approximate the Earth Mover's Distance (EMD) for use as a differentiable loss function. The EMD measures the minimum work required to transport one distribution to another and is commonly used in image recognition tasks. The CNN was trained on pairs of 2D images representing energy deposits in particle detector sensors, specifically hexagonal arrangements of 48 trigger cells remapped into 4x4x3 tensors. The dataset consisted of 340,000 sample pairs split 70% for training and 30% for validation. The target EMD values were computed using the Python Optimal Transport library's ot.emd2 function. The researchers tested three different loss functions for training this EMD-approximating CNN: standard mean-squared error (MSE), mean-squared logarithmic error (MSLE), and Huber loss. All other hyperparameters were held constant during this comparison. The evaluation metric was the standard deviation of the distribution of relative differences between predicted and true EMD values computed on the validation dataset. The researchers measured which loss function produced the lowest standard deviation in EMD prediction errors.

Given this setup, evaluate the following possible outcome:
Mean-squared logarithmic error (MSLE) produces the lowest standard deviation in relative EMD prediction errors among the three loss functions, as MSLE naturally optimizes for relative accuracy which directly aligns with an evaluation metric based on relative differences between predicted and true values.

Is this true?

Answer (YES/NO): NO